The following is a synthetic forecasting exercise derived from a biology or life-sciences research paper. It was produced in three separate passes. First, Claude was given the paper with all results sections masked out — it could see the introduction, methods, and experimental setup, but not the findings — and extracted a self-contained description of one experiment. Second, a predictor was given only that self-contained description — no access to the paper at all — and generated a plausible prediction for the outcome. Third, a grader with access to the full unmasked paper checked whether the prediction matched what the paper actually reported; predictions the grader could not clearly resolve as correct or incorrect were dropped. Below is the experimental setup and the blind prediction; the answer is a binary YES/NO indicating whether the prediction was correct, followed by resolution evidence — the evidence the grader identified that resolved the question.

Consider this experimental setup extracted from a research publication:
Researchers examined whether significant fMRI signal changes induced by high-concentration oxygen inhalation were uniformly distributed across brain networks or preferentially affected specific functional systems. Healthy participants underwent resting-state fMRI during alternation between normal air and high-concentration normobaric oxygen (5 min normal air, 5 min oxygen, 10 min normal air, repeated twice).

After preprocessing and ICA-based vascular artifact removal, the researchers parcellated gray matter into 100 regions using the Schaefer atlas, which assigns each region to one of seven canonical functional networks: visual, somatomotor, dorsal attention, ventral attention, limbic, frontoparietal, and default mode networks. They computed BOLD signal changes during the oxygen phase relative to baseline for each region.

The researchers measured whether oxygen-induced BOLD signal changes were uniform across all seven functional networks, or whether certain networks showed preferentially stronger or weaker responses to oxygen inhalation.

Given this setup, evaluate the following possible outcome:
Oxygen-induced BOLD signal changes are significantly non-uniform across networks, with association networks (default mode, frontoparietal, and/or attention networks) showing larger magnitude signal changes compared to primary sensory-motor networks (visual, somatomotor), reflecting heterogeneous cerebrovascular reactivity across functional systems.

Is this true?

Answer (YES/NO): YES